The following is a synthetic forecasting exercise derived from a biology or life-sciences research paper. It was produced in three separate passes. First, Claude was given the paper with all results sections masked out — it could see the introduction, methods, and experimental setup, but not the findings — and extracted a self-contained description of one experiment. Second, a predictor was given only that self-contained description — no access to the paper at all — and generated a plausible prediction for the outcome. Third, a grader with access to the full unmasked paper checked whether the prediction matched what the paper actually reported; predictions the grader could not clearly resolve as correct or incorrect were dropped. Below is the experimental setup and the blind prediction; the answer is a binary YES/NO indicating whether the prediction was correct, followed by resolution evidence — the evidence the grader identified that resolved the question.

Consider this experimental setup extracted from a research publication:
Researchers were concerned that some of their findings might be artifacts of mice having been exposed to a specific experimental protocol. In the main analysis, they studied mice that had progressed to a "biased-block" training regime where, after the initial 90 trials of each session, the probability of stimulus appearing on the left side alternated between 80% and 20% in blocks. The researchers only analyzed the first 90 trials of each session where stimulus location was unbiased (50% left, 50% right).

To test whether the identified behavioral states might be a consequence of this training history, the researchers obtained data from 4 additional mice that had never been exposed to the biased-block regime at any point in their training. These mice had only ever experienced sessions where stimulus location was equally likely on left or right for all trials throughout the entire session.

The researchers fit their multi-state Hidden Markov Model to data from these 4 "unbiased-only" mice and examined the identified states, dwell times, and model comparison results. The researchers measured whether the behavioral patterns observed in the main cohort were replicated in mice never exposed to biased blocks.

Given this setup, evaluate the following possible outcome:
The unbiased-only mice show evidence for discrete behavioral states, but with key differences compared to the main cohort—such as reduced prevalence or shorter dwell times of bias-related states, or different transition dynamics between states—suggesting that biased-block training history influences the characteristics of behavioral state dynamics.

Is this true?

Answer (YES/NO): NO